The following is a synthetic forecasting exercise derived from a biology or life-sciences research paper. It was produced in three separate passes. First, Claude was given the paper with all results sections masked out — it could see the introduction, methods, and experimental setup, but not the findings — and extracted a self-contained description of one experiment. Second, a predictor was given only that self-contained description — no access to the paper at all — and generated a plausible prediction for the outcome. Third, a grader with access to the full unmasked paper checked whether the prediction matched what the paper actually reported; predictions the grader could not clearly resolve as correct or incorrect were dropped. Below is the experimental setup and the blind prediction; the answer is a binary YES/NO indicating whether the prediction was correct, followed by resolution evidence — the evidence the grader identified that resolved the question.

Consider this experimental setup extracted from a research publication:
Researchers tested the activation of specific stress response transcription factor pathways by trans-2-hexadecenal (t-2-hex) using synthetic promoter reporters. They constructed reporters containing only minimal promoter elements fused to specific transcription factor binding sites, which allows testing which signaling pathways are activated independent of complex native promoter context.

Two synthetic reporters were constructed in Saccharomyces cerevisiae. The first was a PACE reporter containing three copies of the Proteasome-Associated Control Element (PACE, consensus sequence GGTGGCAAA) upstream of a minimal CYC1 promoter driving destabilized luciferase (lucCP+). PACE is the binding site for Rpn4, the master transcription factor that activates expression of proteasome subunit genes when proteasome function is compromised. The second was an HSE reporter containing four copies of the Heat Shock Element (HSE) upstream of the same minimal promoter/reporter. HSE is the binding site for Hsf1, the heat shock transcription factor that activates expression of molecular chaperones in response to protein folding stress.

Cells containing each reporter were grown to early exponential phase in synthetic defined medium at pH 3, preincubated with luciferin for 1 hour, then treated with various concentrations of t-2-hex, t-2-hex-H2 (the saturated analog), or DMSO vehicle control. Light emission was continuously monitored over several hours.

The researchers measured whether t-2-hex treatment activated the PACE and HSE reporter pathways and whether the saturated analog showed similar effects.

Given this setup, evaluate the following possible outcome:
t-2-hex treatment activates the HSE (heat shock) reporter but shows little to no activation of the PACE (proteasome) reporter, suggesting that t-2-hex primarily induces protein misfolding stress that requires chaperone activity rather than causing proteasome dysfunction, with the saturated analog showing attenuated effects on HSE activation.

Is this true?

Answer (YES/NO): NO